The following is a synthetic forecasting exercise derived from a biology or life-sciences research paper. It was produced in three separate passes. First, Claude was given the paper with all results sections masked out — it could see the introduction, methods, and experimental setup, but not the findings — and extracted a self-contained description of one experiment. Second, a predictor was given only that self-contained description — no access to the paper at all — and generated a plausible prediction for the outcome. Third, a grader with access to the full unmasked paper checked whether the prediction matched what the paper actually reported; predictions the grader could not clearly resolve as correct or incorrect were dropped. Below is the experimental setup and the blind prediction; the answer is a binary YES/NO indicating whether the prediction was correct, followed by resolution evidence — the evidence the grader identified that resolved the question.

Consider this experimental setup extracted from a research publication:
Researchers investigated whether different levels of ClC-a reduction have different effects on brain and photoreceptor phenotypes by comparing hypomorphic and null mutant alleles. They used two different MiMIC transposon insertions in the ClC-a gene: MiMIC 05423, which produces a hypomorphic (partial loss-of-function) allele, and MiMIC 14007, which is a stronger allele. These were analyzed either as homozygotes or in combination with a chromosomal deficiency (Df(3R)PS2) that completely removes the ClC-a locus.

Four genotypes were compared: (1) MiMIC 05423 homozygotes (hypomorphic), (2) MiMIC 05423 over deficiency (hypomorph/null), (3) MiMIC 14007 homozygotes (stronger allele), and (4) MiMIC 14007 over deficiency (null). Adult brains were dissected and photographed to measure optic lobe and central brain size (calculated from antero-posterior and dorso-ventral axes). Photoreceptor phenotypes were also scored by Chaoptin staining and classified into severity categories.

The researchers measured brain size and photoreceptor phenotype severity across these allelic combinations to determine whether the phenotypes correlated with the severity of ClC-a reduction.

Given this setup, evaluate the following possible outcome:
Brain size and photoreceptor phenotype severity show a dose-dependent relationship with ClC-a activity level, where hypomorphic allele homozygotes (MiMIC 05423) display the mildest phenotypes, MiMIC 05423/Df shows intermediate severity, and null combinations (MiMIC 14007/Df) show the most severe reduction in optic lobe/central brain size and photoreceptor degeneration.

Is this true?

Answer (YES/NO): NO